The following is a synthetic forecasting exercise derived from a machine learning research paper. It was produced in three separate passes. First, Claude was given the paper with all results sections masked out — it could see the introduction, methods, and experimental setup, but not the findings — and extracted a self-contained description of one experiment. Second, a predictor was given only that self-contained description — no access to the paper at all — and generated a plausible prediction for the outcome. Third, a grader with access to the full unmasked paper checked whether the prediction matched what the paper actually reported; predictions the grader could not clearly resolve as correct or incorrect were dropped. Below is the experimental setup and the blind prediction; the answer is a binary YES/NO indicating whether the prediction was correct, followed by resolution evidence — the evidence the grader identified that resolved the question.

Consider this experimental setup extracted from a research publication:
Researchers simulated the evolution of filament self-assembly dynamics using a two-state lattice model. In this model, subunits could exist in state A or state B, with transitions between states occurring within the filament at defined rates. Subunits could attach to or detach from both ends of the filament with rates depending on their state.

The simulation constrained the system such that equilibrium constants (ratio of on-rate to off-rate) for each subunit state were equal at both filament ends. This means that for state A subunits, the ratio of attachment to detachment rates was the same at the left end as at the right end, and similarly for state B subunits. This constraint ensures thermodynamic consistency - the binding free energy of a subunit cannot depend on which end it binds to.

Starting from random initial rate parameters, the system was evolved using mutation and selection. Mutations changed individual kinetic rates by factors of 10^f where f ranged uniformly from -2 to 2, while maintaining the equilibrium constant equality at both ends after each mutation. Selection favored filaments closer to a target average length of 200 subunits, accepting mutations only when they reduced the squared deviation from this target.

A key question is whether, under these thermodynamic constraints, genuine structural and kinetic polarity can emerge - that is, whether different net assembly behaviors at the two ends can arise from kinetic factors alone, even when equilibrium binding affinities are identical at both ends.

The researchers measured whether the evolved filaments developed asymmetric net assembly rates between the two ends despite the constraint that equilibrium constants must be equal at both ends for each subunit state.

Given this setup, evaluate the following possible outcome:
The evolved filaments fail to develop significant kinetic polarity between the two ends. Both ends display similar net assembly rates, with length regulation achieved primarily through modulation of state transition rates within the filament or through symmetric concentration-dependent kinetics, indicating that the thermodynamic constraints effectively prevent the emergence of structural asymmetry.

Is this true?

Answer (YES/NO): NO